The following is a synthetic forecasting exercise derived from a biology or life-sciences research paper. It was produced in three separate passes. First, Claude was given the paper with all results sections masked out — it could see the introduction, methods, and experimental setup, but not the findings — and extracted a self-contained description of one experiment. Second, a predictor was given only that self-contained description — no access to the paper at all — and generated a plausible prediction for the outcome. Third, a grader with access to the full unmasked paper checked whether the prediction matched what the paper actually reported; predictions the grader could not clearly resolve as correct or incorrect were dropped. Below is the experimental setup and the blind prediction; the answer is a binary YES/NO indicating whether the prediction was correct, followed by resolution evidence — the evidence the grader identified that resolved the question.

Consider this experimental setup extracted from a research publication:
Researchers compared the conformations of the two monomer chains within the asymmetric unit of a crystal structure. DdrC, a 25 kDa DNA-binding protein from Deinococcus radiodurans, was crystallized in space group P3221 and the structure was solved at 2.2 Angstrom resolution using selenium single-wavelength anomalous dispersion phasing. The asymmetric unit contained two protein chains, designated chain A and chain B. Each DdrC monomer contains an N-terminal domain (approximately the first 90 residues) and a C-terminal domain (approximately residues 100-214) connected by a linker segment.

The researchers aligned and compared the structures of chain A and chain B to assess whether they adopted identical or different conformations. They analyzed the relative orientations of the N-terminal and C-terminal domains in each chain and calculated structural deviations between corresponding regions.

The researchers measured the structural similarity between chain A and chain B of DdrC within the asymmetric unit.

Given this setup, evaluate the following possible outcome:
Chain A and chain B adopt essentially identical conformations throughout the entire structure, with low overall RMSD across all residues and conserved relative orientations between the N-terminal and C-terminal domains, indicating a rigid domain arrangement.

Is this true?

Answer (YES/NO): NO